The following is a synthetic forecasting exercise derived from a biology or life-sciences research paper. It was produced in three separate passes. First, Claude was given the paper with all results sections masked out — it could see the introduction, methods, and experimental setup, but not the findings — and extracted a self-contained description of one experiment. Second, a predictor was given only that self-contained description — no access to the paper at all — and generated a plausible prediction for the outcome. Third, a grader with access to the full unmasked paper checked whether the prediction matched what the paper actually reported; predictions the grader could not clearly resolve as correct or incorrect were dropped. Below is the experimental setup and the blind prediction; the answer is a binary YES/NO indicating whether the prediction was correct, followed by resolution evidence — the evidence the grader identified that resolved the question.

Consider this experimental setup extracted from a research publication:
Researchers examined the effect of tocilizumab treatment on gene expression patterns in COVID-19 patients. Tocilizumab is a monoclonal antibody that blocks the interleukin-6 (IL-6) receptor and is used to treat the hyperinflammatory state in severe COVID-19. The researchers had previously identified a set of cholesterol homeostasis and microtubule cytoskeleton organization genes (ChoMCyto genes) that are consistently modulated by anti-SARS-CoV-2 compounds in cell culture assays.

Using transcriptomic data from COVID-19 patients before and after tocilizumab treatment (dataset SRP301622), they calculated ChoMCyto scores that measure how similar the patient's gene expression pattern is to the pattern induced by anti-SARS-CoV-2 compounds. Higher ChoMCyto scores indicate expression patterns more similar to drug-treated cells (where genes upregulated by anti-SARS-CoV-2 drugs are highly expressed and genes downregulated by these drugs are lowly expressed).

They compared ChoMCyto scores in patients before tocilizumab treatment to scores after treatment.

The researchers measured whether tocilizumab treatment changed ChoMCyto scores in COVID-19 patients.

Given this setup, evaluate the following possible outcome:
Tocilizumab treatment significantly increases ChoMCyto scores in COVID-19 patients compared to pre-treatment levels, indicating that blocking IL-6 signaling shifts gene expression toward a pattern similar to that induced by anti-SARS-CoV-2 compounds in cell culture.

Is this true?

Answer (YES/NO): NO